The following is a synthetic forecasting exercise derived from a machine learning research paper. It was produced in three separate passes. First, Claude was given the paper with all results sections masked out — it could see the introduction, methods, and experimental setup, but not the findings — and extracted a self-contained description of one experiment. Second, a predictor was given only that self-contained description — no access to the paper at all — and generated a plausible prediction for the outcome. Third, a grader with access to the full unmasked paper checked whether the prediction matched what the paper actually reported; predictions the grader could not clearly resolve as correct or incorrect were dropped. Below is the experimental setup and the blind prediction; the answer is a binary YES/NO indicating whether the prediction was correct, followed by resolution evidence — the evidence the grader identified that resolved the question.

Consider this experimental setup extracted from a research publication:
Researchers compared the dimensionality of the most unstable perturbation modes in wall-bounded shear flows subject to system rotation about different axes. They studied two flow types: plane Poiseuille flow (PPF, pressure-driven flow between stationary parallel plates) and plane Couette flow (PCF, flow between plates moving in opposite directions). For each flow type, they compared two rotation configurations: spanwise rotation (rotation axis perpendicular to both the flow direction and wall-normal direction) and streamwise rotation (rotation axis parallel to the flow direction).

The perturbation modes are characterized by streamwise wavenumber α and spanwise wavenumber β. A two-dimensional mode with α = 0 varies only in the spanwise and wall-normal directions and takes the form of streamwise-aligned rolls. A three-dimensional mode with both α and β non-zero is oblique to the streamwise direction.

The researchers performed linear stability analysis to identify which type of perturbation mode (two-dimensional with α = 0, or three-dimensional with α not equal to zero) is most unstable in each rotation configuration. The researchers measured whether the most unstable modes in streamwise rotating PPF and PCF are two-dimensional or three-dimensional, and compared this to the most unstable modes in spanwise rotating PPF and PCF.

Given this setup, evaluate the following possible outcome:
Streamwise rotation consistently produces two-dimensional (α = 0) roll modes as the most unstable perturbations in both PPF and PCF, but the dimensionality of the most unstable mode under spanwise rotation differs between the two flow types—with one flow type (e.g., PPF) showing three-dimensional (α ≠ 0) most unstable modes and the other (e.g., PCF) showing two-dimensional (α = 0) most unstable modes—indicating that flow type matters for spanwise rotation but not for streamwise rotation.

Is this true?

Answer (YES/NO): NO